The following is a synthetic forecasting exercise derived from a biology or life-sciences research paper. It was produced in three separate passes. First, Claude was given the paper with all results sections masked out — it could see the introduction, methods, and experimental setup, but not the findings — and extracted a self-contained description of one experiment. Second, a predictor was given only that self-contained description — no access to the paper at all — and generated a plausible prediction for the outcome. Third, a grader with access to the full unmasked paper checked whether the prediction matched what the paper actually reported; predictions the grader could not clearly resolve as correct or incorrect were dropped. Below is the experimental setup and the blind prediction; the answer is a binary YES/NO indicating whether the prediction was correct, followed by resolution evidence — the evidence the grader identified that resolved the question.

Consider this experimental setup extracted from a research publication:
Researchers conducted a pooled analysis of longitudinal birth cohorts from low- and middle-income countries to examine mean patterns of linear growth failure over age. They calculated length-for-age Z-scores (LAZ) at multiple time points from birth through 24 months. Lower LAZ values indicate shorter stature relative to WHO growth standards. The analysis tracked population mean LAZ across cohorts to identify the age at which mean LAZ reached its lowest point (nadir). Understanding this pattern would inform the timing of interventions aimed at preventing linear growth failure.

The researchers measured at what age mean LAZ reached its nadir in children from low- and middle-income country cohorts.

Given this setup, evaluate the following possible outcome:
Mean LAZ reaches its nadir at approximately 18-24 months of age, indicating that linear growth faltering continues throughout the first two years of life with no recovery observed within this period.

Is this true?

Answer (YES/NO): YES